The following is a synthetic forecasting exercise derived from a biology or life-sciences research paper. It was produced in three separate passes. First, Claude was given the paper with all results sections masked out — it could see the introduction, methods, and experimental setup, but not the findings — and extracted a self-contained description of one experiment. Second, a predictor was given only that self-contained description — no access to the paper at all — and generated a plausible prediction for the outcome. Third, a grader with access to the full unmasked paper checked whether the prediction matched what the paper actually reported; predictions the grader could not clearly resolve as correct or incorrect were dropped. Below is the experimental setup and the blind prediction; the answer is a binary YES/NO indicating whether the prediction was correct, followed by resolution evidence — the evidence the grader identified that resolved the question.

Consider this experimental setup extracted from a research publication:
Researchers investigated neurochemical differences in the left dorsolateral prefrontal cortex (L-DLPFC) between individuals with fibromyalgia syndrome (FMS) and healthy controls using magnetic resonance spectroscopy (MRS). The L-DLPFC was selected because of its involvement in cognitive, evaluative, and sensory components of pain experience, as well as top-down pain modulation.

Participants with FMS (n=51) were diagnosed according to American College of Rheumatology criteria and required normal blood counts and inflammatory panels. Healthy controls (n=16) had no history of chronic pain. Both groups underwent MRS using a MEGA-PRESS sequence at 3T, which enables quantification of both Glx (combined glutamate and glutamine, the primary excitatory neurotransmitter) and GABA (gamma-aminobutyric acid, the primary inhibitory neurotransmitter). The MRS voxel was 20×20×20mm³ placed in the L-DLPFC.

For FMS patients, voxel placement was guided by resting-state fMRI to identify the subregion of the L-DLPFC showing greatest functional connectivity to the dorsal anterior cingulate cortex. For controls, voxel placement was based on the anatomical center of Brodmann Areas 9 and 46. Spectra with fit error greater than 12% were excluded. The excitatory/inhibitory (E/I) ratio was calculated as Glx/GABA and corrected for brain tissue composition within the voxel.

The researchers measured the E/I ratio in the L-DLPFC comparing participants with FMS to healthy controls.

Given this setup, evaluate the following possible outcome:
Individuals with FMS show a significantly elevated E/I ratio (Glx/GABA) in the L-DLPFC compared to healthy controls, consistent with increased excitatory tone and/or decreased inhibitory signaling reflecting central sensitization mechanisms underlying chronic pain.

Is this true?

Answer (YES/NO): YES